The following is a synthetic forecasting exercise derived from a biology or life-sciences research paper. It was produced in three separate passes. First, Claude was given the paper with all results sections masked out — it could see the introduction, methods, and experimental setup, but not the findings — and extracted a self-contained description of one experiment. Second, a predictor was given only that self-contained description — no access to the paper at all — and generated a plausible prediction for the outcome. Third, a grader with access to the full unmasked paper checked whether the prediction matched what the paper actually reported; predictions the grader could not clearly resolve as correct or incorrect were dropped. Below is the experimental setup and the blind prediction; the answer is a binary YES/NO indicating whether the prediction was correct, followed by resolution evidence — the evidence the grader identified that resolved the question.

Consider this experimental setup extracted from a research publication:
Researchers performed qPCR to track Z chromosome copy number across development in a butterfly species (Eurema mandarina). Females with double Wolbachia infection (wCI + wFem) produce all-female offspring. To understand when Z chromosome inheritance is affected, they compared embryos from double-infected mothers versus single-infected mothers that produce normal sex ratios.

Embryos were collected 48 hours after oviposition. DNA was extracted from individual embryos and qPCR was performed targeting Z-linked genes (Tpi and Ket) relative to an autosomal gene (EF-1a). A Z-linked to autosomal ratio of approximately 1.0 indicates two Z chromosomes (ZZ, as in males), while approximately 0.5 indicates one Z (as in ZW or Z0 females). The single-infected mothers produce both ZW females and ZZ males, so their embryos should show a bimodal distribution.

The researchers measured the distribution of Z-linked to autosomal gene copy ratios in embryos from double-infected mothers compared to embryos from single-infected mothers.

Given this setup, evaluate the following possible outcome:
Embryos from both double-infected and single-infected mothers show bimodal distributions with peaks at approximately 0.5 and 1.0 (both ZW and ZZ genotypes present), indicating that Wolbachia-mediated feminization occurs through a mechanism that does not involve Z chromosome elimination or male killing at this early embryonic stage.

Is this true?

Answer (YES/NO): NO